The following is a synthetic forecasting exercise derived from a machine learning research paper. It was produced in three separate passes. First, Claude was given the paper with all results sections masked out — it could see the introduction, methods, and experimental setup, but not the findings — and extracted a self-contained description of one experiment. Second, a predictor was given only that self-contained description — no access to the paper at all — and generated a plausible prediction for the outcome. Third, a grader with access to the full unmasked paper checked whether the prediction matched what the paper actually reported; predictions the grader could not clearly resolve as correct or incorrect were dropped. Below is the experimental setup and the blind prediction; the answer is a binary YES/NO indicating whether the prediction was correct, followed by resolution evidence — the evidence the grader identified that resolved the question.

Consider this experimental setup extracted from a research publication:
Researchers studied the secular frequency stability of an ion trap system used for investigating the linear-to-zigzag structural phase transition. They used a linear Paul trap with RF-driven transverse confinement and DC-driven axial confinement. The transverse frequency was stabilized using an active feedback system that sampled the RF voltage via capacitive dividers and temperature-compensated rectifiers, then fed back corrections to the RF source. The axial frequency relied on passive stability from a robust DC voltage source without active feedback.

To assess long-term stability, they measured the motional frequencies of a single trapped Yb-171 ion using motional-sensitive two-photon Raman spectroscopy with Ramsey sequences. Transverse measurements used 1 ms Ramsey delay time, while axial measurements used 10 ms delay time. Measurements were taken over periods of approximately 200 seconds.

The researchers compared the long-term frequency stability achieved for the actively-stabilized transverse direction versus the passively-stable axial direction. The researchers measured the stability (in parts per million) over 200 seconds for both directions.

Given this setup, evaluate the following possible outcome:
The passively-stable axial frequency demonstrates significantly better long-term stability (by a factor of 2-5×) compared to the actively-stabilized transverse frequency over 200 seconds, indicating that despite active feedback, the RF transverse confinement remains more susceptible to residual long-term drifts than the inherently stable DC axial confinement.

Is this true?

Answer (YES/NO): NO